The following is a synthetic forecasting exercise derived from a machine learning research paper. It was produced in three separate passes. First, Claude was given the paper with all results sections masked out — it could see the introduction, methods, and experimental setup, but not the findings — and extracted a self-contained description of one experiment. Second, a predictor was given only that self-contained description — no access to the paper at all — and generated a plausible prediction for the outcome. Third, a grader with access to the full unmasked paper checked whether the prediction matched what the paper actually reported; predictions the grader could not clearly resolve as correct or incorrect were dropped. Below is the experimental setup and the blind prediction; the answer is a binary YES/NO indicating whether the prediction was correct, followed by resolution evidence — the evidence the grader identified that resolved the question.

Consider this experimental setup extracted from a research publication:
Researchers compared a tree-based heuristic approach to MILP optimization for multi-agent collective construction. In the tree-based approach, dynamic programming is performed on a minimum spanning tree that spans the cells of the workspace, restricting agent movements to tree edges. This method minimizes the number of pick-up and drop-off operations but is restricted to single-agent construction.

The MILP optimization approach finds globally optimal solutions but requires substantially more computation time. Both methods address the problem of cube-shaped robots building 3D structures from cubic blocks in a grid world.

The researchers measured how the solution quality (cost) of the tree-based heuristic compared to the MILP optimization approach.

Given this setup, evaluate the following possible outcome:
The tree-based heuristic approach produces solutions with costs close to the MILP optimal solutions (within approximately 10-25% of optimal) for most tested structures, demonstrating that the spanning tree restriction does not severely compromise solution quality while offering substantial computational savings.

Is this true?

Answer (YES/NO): NO